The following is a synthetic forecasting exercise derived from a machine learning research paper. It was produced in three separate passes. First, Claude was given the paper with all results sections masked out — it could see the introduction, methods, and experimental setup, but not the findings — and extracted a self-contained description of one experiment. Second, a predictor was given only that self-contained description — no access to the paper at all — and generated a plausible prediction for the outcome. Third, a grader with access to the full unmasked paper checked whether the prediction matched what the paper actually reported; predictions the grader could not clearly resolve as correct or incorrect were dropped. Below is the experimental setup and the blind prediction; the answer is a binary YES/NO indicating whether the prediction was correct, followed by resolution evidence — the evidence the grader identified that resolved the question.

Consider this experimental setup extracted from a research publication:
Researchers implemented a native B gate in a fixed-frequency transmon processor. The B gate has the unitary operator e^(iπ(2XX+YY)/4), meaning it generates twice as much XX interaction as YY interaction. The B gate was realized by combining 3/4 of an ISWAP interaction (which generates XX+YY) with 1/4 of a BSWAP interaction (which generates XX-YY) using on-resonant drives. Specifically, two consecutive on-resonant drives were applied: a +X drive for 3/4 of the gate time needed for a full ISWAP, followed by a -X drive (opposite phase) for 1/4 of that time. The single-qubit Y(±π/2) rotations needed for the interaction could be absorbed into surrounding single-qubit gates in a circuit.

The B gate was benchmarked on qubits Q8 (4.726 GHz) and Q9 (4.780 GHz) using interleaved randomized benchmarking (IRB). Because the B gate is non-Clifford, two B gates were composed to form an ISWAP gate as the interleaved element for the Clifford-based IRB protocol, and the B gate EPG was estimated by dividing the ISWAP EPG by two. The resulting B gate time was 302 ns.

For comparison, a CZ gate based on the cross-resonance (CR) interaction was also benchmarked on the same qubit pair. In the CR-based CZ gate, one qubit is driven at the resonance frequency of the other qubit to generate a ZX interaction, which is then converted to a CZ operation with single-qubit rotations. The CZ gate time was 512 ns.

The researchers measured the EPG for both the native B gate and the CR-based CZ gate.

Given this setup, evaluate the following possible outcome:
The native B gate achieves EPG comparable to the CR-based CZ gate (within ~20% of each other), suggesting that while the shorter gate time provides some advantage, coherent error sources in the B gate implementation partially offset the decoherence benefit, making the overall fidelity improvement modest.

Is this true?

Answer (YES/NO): YES